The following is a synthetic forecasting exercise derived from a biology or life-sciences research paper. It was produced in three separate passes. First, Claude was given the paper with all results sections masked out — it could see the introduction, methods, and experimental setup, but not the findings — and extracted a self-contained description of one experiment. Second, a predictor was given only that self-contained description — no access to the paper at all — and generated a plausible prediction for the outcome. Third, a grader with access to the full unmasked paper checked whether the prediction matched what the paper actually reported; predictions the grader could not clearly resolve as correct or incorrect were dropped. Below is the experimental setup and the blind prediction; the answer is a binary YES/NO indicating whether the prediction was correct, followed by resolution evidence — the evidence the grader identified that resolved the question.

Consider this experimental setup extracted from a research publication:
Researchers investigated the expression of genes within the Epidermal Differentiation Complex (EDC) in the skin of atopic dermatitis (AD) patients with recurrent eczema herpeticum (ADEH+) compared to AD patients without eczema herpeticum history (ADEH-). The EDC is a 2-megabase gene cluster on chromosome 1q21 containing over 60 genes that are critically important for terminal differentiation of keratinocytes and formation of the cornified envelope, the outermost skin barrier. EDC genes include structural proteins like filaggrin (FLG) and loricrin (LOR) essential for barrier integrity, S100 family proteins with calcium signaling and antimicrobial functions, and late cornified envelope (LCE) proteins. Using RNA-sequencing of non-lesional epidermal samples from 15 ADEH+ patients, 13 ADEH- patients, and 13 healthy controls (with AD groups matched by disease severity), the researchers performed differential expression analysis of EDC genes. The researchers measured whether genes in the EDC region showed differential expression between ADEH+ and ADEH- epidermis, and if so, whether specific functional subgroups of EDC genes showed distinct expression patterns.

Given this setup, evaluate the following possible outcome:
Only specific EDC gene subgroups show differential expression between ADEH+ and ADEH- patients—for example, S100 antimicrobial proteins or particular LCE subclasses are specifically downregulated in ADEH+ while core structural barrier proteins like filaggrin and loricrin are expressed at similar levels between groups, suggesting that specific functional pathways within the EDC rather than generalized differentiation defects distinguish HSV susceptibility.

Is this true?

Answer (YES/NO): NO